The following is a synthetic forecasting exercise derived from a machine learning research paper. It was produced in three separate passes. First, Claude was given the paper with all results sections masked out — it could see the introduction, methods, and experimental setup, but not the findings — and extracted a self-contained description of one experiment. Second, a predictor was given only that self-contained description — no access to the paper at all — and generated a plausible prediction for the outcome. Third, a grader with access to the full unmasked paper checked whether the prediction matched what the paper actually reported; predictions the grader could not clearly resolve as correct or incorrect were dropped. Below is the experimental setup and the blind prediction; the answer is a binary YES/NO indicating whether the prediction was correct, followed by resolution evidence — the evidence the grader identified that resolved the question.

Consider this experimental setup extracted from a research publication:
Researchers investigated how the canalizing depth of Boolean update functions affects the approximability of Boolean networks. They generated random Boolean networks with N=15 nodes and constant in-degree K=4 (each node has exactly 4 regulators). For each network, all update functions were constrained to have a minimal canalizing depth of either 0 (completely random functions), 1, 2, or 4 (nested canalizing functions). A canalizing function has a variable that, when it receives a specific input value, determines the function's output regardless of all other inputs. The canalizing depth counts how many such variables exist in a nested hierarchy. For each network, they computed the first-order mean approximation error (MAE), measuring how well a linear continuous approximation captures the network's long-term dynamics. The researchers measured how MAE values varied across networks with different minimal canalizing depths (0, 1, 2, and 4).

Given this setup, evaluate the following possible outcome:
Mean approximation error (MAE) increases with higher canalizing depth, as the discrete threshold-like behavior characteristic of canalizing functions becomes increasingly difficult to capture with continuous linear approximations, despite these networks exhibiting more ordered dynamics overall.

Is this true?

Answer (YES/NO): NO